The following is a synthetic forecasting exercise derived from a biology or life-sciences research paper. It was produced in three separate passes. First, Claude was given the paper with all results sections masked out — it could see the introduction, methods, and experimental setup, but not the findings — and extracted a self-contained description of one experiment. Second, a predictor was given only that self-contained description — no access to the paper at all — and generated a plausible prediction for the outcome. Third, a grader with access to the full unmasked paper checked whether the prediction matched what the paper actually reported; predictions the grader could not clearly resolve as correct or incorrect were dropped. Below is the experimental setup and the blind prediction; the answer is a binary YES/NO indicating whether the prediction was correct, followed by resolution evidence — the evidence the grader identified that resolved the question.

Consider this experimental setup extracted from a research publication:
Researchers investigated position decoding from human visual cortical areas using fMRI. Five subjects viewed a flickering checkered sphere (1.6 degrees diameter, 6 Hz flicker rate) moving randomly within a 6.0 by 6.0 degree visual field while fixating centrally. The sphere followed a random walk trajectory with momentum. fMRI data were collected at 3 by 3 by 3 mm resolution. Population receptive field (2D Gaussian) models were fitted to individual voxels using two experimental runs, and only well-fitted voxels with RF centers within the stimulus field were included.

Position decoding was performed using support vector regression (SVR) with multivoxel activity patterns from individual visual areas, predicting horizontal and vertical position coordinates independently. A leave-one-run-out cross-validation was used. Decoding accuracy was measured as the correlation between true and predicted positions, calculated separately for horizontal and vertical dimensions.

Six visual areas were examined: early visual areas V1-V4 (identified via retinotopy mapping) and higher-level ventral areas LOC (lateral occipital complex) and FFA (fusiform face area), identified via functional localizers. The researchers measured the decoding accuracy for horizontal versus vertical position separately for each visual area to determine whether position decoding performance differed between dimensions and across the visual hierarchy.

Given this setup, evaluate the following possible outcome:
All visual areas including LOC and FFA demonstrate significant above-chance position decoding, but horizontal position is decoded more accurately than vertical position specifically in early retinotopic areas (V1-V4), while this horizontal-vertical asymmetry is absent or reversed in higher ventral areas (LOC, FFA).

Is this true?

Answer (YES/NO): NO